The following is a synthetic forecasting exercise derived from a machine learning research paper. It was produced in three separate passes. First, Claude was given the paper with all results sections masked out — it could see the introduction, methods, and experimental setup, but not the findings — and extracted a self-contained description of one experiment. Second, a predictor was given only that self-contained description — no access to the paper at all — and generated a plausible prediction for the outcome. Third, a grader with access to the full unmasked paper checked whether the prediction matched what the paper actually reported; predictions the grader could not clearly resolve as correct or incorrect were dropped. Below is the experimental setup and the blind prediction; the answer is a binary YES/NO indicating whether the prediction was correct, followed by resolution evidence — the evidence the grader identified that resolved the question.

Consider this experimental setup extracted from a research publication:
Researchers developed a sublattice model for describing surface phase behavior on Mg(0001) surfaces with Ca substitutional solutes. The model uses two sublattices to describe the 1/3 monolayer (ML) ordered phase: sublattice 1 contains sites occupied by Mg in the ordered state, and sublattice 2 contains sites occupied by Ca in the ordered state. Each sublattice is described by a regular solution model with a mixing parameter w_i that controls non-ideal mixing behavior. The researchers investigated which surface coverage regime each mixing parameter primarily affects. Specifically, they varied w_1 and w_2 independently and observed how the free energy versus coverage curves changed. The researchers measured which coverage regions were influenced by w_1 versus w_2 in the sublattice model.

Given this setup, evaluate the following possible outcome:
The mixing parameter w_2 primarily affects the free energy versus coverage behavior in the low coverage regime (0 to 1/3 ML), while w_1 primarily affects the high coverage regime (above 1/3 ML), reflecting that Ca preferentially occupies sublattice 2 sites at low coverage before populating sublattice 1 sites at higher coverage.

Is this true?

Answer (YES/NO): YES